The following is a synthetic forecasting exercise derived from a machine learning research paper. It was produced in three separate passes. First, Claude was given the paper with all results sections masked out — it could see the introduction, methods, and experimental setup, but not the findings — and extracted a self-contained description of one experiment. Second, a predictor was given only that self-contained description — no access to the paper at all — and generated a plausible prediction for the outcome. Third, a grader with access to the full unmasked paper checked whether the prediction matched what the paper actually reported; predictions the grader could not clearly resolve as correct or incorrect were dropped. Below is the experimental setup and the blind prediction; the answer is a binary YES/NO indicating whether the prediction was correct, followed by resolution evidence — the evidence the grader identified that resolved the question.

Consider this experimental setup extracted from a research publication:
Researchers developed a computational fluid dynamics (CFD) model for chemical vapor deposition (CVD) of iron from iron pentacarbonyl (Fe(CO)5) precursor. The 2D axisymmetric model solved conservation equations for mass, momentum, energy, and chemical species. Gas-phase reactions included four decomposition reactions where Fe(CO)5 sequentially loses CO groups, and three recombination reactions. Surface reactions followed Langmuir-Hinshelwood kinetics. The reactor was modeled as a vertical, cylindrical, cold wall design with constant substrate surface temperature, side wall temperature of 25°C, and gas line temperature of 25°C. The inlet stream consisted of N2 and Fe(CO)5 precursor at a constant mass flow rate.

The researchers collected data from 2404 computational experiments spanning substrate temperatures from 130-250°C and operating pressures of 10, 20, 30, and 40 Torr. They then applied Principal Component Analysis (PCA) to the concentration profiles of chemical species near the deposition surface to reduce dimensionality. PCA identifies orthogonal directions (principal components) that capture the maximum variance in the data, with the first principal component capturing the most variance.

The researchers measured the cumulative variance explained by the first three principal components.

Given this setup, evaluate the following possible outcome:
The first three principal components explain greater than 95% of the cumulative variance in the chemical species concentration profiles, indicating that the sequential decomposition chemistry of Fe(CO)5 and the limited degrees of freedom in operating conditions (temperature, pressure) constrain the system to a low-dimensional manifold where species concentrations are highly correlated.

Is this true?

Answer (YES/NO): YES